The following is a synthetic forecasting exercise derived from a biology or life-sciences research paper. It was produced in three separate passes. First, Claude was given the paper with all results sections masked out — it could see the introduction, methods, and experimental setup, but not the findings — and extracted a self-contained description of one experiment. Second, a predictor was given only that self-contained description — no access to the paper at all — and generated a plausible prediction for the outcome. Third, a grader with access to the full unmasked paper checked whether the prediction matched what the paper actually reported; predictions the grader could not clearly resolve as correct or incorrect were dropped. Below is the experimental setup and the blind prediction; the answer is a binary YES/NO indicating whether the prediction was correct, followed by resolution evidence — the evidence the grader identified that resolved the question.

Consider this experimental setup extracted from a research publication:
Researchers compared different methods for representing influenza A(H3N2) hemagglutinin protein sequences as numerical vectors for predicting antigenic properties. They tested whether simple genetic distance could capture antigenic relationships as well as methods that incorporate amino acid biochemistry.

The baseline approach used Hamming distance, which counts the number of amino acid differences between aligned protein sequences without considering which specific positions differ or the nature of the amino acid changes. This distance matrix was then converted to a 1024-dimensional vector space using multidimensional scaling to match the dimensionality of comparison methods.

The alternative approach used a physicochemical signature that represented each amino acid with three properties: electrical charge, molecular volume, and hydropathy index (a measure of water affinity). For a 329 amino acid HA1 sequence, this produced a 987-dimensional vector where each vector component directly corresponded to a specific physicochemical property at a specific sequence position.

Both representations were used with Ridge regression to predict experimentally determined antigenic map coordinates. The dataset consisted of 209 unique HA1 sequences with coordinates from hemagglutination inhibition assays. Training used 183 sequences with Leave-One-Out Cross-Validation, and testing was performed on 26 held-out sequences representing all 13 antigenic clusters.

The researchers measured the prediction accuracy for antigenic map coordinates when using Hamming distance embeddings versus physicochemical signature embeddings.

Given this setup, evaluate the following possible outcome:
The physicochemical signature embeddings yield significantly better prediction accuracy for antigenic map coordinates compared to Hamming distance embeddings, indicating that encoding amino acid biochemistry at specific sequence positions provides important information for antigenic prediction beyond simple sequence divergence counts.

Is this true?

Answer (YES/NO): NO